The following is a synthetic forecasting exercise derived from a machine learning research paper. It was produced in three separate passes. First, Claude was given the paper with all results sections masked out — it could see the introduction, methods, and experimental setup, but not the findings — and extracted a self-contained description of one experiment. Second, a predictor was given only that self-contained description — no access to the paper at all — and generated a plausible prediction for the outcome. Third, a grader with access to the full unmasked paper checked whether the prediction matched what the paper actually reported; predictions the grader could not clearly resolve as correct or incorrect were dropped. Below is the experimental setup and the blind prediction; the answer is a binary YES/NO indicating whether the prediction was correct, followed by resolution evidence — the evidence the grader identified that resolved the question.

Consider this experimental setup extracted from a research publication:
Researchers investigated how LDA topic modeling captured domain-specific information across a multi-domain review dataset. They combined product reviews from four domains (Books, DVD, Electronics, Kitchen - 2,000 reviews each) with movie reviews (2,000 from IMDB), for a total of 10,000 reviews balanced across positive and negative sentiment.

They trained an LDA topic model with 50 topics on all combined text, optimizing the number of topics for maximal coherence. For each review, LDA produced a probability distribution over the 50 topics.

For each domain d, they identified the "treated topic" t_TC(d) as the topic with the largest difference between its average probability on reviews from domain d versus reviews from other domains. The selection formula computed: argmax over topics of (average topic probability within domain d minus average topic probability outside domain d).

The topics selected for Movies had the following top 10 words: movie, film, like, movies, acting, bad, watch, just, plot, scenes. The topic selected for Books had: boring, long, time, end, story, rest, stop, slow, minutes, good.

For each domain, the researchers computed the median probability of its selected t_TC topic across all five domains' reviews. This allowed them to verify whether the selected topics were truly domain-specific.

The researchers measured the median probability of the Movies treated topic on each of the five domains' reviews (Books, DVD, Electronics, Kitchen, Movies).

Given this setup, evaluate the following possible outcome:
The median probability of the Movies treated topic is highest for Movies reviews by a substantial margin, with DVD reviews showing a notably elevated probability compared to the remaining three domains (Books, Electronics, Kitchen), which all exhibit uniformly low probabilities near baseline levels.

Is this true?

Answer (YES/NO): NO